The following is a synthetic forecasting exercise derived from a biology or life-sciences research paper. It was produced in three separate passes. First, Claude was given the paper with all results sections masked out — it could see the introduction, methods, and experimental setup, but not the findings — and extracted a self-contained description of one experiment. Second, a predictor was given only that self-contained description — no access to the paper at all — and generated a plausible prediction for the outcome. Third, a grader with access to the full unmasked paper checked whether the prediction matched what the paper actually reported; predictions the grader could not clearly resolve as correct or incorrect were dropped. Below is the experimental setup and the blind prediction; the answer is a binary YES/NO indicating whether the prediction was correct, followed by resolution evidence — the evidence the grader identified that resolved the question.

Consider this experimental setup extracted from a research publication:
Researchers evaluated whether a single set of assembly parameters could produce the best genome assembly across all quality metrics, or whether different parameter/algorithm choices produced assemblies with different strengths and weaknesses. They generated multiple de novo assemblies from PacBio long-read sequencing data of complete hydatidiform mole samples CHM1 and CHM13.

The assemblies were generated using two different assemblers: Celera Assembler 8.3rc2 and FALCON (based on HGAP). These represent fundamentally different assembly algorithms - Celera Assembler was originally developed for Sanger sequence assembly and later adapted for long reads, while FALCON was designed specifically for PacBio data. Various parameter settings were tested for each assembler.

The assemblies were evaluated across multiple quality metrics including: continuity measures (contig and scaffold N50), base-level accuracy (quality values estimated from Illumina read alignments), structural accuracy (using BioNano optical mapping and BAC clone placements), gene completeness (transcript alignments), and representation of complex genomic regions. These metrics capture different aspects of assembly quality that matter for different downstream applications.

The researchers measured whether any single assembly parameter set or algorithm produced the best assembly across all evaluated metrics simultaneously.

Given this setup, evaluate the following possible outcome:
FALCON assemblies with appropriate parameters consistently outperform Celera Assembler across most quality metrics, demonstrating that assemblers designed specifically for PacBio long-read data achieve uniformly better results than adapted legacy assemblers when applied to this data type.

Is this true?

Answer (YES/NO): NO